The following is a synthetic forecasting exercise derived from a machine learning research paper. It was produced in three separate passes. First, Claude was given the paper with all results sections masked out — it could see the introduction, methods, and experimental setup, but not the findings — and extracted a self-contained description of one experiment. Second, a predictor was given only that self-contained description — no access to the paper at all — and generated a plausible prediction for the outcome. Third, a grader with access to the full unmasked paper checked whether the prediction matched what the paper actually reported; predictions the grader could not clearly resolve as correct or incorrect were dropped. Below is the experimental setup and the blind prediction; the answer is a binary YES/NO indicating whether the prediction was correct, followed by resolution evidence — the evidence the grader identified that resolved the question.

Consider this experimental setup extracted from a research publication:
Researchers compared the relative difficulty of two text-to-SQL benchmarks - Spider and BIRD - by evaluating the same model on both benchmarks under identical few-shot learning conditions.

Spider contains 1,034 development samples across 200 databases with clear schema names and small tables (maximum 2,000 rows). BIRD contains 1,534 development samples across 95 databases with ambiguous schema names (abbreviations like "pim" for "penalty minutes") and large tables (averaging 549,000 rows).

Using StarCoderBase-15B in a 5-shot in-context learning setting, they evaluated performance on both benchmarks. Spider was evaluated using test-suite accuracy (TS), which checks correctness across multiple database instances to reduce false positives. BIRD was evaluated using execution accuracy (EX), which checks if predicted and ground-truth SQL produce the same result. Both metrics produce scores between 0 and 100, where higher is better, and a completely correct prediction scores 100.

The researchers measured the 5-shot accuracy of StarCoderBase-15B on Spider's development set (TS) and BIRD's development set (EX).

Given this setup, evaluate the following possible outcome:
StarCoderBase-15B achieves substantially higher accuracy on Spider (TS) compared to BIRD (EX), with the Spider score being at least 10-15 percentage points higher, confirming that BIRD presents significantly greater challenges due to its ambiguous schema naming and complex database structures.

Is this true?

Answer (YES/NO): YES